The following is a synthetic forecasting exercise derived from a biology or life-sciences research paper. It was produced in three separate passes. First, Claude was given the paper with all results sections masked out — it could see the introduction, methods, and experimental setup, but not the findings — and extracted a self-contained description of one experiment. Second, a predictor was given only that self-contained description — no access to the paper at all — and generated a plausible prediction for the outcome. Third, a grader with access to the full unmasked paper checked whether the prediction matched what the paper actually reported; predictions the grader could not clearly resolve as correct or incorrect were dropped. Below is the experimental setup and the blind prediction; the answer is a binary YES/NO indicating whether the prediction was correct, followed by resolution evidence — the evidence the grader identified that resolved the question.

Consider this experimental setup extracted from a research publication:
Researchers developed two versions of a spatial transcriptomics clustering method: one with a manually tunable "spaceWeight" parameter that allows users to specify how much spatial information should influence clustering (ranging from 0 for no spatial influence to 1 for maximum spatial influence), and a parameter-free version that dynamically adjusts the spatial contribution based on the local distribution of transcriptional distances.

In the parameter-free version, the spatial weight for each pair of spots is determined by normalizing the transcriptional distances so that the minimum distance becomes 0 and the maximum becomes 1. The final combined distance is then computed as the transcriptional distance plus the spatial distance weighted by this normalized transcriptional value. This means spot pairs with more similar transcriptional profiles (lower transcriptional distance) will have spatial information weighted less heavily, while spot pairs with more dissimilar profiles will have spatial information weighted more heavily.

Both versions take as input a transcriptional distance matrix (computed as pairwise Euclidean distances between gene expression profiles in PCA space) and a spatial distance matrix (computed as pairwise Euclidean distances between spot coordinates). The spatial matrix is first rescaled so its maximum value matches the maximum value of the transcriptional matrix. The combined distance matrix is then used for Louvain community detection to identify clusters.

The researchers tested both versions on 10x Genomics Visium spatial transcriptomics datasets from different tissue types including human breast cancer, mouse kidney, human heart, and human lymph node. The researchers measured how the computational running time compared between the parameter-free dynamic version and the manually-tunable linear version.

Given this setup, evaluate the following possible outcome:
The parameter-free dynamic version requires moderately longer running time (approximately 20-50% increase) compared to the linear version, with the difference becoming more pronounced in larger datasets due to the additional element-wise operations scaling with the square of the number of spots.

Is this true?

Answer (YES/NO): NO